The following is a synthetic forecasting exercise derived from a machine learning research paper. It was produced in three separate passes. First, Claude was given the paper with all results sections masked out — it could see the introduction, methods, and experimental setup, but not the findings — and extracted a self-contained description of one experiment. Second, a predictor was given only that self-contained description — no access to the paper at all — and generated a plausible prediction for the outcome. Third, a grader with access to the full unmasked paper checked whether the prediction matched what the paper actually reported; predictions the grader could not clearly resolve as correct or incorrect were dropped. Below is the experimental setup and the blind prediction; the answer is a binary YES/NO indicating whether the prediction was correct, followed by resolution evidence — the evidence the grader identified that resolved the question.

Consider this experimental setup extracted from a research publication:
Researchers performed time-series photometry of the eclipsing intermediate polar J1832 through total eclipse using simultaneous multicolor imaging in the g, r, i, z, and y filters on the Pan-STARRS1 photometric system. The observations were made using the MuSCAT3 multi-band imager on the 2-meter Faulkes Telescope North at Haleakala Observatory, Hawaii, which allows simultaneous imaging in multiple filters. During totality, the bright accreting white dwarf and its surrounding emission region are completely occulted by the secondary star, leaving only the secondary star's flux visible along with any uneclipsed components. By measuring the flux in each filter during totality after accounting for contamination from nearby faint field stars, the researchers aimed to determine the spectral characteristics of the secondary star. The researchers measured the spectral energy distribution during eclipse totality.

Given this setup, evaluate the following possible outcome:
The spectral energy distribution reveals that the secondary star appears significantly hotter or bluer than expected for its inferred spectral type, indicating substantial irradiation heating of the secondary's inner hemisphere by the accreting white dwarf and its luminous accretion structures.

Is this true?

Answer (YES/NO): NO